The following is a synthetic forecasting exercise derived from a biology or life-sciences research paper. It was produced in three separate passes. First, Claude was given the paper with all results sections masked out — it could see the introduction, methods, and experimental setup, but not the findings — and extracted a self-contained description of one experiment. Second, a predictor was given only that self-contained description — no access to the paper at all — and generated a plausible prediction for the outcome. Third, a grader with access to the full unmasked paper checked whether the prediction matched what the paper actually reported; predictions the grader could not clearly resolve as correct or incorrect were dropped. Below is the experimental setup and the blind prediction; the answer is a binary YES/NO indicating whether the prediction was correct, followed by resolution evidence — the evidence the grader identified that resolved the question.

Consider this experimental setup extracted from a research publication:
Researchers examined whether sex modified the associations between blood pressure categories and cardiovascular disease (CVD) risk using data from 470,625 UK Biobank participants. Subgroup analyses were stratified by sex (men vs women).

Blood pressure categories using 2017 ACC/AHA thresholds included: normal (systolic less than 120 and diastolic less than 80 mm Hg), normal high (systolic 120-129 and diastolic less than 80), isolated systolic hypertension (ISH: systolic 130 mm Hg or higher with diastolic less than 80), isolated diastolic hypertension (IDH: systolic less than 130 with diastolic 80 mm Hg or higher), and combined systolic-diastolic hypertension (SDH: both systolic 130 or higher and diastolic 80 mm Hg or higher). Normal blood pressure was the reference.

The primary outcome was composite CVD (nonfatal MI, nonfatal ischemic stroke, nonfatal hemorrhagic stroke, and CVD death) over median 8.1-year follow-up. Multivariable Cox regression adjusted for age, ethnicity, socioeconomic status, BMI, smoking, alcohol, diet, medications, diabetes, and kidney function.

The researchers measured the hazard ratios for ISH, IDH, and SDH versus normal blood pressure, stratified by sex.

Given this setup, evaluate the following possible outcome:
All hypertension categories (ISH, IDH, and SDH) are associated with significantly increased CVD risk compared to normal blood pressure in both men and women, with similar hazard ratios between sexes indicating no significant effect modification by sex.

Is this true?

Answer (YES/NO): NO